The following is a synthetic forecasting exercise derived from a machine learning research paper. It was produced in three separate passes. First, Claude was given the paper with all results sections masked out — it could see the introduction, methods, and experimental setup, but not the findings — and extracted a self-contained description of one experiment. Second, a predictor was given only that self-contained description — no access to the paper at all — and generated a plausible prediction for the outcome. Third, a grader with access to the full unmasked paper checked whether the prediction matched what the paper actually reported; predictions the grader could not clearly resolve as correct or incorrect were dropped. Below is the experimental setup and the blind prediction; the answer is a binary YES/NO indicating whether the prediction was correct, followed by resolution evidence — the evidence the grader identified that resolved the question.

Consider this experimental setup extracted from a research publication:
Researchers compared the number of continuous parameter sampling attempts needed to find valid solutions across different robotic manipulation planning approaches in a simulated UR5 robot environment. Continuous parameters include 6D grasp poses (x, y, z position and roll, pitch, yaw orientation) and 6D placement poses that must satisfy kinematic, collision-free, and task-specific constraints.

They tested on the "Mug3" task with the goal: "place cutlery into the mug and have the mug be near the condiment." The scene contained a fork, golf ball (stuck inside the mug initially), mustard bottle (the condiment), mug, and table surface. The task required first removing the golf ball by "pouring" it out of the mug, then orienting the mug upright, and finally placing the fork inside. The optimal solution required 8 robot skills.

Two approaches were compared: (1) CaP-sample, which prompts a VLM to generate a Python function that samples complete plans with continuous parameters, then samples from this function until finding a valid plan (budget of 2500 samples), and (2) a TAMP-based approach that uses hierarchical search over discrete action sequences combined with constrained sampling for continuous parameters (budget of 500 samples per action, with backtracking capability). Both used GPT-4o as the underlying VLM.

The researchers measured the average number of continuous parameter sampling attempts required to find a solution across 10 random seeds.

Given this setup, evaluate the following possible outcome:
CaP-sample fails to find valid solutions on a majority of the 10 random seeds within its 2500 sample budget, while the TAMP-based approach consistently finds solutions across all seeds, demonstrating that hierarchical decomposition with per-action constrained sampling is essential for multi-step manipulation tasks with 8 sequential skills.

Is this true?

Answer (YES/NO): NO